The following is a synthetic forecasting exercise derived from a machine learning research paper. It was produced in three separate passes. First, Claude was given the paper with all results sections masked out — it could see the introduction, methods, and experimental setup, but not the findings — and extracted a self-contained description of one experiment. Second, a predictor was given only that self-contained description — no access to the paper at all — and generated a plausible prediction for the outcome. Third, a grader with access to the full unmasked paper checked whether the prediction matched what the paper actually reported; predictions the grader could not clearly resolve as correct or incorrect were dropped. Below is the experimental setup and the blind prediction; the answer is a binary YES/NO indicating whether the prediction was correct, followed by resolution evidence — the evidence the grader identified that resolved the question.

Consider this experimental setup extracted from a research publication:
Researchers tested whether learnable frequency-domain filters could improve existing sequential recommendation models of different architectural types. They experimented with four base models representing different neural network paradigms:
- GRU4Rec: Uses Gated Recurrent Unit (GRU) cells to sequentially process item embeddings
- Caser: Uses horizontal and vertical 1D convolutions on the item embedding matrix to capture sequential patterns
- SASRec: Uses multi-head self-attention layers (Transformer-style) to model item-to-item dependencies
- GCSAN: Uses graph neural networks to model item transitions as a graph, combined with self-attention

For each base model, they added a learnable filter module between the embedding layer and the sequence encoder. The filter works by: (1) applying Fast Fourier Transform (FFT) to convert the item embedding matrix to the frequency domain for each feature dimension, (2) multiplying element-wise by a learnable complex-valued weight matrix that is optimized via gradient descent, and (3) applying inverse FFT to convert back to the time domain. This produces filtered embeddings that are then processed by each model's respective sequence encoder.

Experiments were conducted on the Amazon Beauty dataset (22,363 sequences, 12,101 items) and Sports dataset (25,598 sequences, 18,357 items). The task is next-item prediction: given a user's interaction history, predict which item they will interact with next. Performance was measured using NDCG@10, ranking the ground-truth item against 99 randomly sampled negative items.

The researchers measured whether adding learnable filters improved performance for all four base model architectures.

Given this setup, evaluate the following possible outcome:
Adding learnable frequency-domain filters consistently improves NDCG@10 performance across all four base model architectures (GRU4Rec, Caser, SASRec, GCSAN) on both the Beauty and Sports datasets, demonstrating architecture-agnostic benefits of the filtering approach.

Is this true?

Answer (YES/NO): YES